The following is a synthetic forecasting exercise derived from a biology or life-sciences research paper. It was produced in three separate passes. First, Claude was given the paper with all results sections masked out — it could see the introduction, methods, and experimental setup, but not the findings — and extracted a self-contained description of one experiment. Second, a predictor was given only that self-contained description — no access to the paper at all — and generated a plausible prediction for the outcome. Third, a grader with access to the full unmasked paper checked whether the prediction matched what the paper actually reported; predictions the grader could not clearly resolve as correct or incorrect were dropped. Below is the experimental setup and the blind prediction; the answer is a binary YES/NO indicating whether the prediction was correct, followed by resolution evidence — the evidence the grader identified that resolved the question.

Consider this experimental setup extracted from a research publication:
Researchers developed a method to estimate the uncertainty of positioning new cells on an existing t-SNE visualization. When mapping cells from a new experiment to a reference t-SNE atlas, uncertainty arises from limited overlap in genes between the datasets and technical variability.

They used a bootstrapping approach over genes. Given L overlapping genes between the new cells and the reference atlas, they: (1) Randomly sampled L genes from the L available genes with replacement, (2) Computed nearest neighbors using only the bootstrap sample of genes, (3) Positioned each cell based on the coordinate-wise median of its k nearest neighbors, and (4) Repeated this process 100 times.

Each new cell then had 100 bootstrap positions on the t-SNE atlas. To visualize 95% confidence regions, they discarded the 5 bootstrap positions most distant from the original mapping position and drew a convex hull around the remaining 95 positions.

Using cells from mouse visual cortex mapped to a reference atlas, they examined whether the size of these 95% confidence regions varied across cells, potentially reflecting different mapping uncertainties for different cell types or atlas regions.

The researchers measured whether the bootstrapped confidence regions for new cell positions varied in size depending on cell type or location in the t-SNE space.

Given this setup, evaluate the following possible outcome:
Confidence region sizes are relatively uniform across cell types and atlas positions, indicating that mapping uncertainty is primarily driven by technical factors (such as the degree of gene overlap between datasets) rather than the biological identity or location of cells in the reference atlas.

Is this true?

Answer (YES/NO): NO